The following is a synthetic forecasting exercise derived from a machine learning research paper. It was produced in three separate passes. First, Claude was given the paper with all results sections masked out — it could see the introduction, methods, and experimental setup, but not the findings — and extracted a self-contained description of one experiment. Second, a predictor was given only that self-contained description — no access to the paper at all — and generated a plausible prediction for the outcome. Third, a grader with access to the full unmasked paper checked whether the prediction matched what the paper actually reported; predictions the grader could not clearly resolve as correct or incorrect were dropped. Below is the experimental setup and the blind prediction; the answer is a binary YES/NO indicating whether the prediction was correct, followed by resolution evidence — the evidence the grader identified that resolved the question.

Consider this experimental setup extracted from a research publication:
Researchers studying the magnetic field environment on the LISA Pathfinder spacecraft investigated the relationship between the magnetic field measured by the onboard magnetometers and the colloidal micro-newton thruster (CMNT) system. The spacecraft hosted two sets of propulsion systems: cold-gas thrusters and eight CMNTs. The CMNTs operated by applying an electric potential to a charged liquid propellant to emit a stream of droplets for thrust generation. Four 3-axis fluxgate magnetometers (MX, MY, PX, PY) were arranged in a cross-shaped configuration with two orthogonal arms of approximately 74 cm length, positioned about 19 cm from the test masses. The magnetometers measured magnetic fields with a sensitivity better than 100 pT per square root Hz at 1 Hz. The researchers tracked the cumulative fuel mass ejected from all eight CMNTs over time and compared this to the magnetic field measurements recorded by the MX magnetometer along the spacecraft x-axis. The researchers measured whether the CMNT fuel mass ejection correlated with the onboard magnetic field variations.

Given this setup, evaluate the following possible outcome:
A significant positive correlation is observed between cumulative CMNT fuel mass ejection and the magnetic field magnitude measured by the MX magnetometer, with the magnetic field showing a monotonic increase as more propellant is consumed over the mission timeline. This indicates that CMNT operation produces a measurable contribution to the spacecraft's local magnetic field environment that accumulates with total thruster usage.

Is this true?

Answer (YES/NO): NO